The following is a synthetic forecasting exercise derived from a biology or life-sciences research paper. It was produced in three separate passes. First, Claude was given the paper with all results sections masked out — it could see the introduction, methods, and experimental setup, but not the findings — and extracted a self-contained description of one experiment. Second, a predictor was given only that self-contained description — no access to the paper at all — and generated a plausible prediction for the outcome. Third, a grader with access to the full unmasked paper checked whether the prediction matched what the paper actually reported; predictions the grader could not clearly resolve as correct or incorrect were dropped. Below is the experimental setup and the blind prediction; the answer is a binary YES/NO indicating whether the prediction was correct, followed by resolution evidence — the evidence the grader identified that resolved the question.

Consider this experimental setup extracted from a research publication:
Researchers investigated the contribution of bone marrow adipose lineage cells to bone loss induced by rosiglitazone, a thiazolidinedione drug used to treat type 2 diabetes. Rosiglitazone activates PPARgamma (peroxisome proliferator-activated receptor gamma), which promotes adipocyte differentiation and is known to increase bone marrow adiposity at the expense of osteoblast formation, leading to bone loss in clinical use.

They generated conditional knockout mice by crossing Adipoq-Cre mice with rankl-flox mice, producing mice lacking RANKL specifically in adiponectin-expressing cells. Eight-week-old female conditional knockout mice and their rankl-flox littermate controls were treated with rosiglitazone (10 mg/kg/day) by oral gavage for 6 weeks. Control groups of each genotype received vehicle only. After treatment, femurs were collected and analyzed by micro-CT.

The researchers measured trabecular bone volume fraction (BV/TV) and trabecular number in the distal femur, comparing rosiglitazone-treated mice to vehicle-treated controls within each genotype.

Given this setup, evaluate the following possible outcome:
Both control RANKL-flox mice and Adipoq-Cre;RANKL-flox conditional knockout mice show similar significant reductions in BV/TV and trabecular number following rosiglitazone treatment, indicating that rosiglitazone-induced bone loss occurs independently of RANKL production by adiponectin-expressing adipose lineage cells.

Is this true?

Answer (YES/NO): NO